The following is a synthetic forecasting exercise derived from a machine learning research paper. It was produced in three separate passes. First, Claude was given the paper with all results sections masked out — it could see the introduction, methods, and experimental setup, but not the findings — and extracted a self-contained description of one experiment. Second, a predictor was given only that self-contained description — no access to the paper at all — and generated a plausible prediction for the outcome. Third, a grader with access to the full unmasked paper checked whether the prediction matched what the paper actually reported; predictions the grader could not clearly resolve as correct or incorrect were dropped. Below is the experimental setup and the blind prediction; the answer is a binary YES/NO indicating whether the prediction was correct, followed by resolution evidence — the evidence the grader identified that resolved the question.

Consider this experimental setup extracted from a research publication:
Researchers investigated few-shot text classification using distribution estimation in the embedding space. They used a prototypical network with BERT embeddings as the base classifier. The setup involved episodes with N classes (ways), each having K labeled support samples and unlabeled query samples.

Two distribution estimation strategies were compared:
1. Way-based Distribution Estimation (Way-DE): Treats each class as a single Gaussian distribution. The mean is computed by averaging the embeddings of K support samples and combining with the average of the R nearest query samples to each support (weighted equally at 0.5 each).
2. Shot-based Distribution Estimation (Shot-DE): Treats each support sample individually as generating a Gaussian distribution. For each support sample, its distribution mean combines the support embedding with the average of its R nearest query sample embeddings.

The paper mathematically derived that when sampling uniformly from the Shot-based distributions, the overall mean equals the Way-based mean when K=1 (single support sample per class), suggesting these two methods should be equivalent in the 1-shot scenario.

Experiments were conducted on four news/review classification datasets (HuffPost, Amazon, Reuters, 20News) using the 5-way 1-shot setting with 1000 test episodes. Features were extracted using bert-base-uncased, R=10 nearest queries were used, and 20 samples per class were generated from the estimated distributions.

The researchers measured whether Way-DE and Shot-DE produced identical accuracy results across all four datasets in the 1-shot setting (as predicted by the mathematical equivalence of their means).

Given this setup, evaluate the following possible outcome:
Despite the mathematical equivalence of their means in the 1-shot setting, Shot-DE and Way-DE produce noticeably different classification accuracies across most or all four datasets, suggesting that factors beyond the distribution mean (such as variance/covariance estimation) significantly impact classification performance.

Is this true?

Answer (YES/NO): NO